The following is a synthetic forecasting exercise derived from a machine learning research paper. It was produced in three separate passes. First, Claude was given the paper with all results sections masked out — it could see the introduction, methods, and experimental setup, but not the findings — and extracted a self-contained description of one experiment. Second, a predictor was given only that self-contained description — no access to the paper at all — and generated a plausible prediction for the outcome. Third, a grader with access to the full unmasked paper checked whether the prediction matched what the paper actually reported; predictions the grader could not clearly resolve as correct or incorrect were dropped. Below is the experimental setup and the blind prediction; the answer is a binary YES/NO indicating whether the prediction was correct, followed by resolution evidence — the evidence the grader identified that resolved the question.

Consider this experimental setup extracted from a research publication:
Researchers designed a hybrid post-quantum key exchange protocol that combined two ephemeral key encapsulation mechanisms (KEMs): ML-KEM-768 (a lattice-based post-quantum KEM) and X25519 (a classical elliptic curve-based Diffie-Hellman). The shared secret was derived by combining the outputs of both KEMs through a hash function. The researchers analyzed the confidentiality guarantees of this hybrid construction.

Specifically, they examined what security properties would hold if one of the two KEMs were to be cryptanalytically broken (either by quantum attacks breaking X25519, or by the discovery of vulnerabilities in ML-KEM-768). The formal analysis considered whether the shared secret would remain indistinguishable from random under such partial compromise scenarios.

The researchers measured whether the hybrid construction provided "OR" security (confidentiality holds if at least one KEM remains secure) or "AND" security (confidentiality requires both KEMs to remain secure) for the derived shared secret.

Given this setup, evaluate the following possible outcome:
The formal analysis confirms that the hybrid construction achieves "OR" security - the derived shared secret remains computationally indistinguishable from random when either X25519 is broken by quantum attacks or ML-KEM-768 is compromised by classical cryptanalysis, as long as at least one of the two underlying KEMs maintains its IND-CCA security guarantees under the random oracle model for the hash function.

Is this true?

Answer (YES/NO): YES